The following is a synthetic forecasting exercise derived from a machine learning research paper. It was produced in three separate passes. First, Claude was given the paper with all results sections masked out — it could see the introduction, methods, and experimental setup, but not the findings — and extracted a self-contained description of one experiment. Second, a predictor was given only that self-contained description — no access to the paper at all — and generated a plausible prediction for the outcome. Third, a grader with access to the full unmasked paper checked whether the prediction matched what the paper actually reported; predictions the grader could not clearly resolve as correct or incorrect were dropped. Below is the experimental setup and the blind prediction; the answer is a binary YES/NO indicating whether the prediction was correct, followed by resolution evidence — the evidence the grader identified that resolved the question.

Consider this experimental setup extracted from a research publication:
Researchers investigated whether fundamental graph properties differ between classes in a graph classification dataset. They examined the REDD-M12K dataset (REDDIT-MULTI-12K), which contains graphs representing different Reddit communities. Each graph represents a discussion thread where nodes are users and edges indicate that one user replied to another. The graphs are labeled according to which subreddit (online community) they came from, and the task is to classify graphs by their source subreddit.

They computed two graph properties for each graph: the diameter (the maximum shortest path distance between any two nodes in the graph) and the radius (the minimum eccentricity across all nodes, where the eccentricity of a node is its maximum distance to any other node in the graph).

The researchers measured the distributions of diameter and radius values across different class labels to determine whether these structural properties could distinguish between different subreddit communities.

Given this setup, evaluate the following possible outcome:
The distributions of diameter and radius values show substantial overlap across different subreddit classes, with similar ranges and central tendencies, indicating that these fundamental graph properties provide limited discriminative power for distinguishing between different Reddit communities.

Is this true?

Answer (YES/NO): NO